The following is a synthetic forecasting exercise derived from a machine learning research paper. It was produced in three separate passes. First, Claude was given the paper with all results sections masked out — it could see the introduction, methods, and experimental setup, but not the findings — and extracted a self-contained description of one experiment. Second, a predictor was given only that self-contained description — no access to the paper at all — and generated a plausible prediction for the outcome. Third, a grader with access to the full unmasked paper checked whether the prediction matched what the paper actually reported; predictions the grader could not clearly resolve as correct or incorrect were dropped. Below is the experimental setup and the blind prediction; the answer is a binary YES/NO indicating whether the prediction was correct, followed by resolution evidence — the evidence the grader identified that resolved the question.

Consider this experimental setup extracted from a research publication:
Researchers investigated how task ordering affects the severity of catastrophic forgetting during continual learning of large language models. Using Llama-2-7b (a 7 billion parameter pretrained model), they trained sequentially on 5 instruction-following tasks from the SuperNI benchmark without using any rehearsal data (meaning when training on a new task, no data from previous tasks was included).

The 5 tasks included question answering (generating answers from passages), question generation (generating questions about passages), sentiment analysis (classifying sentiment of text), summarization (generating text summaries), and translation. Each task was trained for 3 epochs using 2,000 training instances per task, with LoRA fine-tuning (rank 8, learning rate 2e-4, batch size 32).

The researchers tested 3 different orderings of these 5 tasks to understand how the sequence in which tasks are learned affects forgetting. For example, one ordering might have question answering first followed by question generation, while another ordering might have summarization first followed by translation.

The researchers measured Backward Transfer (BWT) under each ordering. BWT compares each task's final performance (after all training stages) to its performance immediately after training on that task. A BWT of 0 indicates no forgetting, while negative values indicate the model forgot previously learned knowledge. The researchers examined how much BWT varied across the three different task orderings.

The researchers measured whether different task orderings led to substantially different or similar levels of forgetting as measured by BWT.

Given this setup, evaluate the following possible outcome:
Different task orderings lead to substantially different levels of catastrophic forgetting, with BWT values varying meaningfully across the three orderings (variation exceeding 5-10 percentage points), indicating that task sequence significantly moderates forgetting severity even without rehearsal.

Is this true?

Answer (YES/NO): YES